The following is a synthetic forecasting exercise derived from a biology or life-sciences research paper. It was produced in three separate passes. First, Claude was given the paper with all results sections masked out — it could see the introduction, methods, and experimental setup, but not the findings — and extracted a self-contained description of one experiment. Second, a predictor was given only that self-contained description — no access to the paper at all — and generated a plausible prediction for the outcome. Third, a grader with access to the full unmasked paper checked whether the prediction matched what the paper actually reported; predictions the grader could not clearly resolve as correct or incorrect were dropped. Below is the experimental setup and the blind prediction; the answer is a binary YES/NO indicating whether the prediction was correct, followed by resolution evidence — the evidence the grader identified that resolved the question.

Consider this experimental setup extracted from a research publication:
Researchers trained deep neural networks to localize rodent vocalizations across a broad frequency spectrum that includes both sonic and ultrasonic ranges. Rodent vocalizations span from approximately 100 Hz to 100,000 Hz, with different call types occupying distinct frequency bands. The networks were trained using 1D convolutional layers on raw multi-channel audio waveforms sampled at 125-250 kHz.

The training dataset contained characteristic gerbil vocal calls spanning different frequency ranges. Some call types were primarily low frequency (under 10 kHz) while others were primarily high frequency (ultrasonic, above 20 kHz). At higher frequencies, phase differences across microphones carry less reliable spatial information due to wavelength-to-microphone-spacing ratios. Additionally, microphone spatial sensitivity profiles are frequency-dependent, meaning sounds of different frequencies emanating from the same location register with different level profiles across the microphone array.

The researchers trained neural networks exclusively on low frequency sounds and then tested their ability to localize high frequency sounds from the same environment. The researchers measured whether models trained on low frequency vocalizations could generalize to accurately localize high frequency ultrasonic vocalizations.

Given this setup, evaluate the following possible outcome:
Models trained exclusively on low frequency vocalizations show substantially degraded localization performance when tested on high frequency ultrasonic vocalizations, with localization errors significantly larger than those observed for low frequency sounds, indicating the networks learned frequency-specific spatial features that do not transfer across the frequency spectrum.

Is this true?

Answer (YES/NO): YES